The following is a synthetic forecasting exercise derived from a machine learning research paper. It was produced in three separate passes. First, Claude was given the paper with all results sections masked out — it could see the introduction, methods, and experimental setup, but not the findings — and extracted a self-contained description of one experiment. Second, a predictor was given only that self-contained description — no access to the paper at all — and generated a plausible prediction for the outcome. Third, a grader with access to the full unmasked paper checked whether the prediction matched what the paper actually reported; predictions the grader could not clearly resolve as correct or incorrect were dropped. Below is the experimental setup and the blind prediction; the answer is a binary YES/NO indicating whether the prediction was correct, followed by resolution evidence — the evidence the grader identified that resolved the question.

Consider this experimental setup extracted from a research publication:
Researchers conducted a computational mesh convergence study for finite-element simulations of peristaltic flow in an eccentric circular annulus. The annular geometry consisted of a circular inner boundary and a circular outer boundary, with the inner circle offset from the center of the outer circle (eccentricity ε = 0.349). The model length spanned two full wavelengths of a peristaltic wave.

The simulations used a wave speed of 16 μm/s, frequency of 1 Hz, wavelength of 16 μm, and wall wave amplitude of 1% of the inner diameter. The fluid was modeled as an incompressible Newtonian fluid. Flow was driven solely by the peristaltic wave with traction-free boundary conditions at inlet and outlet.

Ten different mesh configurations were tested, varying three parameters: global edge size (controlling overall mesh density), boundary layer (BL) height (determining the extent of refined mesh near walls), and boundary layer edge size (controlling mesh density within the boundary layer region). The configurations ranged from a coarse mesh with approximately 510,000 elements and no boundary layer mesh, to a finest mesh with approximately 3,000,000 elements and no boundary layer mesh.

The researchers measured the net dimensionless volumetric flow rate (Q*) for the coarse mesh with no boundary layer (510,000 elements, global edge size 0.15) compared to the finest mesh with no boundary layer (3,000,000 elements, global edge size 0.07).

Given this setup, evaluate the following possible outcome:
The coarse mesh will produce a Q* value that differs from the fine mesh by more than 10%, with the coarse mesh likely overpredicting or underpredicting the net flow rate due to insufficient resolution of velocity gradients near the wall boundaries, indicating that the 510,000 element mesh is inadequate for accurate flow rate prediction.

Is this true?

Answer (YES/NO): NO